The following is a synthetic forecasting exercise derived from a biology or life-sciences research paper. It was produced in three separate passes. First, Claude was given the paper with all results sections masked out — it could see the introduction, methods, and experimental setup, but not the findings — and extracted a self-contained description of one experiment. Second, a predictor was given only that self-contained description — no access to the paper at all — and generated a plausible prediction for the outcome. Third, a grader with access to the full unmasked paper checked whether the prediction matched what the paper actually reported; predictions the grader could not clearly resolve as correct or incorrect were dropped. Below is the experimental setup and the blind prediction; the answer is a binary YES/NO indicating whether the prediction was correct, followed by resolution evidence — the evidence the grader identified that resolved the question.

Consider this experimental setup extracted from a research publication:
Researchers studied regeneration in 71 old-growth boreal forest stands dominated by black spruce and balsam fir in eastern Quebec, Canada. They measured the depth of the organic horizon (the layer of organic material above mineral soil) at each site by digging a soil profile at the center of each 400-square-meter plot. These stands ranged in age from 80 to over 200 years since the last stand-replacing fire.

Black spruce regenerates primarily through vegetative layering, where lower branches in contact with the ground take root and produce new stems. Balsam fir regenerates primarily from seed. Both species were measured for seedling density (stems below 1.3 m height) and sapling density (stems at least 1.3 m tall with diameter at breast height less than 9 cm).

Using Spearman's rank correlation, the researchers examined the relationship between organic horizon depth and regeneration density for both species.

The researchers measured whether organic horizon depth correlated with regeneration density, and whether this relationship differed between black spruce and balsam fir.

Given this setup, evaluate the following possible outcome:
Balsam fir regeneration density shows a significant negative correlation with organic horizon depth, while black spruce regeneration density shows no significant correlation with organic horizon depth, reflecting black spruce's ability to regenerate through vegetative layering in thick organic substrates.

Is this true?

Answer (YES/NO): NO